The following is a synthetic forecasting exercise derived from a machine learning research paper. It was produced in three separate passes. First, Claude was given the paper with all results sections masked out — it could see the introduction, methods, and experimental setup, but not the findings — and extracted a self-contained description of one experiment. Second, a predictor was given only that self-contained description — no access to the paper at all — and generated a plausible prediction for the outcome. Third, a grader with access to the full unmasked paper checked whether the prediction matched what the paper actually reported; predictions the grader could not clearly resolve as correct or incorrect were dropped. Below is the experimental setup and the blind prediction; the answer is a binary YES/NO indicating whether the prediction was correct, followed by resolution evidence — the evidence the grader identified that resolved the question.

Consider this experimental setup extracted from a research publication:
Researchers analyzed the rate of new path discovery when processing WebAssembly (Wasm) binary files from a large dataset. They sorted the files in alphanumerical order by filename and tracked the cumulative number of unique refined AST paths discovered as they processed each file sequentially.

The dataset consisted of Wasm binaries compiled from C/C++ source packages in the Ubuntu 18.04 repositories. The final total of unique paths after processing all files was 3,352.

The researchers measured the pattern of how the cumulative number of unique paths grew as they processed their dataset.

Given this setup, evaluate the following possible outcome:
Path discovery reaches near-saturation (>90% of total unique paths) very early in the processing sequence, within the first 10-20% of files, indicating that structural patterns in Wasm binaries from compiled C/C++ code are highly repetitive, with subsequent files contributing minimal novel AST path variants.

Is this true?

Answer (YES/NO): NO